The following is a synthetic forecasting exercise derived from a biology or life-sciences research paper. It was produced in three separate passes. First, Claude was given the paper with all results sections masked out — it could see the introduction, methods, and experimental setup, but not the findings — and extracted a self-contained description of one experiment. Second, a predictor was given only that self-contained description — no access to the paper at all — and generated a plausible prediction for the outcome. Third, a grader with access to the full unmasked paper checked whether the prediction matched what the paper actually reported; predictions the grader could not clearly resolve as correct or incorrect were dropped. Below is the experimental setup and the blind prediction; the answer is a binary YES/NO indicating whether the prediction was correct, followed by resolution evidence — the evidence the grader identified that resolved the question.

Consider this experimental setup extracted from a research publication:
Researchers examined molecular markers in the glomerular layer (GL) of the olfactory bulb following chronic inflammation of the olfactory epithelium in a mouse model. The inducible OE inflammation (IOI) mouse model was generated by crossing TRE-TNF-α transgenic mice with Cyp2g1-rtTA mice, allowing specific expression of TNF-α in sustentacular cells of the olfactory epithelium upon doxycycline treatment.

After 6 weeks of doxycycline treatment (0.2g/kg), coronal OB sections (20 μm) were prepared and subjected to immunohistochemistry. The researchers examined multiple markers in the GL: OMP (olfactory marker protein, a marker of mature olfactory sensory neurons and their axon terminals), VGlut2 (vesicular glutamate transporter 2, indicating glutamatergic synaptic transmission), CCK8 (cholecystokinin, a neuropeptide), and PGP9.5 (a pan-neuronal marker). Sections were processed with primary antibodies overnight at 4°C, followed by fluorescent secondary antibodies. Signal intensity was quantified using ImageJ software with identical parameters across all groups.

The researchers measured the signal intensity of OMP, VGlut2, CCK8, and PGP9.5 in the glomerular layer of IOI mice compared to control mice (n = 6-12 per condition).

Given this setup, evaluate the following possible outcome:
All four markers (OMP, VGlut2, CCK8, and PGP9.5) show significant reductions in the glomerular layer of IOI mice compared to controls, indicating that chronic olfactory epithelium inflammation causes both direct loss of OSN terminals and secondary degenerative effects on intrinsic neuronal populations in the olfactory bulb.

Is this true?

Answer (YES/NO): YES